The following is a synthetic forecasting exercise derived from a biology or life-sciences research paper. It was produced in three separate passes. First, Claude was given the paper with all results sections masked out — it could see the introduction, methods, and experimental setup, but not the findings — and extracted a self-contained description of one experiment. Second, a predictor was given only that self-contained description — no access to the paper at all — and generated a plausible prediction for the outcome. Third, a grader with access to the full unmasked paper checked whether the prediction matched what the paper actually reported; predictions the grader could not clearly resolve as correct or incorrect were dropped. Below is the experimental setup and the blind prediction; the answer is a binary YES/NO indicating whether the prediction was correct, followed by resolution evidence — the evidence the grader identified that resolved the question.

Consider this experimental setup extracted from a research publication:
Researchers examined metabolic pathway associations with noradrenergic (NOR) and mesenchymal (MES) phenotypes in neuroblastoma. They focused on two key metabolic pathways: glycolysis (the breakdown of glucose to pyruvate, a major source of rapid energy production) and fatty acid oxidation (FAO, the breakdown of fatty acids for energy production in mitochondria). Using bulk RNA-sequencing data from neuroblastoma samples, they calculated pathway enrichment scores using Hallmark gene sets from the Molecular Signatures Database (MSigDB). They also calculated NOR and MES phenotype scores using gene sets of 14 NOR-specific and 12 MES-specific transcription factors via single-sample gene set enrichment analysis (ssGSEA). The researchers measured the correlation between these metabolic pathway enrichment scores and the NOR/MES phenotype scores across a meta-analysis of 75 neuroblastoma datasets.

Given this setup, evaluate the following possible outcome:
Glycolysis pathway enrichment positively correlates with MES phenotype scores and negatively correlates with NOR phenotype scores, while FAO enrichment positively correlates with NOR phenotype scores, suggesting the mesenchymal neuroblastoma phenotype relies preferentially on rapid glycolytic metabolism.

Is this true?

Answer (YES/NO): NO